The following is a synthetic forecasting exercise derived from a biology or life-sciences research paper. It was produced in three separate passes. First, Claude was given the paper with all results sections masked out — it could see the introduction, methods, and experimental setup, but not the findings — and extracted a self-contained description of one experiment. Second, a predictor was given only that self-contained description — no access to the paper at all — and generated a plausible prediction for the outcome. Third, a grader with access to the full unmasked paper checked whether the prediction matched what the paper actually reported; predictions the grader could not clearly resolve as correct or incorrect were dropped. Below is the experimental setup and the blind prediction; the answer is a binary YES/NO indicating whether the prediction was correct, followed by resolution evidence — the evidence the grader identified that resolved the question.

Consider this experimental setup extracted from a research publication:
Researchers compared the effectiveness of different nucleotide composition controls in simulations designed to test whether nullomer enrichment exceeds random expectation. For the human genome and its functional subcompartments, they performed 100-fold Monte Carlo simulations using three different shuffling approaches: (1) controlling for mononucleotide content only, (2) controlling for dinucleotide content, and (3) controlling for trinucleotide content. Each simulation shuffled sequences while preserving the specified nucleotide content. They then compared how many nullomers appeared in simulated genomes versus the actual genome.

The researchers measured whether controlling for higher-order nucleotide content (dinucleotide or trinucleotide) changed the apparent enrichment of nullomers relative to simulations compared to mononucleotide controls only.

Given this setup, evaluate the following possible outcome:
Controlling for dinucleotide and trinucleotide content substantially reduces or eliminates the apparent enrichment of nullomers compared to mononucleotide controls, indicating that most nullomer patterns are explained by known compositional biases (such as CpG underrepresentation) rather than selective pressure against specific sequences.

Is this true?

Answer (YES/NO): NO